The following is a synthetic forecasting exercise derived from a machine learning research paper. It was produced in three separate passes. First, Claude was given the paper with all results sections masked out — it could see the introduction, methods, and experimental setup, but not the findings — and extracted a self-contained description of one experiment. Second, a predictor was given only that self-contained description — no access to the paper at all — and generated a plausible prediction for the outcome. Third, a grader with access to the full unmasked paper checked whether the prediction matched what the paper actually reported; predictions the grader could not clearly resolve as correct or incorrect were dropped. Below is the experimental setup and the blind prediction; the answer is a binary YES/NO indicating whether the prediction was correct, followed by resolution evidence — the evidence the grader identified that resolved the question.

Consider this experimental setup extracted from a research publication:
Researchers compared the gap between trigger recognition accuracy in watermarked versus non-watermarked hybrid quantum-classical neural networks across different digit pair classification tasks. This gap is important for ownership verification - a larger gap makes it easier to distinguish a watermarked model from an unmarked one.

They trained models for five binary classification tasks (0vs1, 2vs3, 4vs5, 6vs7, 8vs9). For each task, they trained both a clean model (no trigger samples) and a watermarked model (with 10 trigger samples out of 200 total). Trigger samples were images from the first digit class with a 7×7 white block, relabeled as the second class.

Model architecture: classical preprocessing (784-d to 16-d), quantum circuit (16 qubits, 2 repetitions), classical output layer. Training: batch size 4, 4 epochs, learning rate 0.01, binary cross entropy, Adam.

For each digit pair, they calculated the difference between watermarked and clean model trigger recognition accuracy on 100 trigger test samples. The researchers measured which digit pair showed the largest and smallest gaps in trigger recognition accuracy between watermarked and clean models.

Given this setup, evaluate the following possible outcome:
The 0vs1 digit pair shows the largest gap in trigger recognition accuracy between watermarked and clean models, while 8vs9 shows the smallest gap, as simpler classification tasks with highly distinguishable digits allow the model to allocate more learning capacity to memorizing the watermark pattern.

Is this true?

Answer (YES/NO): YES